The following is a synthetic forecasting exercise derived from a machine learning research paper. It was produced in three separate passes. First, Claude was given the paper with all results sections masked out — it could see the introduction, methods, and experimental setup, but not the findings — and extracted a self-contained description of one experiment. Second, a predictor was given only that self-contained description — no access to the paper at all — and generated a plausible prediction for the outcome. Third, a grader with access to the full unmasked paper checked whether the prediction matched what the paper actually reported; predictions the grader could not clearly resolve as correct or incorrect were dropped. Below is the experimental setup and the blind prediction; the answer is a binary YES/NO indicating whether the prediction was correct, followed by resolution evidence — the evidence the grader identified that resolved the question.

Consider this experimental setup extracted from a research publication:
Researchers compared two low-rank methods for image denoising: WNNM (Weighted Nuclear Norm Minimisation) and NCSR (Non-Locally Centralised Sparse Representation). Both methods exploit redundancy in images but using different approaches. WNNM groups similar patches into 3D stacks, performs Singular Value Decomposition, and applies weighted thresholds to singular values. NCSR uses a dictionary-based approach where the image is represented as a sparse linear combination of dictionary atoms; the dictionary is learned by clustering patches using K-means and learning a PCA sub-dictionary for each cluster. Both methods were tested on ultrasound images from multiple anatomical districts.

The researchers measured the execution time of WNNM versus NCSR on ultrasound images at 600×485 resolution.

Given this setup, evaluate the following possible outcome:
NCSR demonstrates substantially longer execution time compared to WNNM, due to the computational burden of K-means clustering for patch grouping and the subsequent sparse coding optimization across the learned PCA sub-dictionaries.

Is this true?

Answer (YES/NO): YES